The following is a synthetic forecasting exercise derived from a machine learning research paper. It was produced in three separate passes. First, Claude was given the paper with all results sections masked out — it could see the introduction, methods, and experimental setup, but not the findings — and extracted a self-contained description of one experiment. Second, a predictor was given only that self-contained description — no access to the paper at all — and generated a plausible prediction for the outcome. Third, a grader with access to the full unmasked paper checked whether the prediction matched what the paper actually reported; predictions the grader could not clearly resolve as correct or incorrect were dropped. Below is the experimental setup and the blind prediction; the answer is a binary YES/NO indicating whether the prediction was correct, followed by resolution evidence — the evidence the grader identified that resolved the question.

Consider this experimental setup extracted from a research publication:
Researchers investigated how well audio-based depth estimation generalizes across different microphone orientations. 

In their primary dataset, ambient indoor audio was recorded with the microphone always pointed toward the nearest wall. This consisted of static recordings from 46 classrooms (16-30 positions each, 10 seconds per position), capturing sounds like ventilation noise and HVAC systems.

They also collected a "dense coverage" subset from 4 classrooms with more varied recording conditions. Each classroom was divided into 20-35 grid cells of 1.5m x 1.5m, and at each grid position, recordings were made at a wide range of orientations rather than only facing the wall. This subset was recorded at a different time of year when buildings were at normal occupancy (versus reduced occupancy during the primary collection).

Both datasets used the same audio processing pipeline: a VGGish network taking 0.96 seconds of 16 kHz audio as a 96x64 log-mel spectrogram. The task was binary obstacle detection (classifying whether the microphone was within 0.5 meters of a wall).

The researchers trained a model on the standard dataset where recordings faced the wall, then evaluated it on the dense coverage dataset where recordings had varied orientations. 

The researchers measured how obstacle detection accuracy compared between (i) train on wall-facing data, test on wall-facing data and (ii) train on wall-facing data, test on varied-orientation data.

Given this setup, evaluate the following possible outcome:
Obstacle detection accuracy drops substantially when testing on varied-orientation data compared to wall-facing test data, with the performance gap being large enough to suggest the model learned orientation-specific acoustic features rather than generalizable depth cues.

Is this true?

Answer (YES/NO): NO